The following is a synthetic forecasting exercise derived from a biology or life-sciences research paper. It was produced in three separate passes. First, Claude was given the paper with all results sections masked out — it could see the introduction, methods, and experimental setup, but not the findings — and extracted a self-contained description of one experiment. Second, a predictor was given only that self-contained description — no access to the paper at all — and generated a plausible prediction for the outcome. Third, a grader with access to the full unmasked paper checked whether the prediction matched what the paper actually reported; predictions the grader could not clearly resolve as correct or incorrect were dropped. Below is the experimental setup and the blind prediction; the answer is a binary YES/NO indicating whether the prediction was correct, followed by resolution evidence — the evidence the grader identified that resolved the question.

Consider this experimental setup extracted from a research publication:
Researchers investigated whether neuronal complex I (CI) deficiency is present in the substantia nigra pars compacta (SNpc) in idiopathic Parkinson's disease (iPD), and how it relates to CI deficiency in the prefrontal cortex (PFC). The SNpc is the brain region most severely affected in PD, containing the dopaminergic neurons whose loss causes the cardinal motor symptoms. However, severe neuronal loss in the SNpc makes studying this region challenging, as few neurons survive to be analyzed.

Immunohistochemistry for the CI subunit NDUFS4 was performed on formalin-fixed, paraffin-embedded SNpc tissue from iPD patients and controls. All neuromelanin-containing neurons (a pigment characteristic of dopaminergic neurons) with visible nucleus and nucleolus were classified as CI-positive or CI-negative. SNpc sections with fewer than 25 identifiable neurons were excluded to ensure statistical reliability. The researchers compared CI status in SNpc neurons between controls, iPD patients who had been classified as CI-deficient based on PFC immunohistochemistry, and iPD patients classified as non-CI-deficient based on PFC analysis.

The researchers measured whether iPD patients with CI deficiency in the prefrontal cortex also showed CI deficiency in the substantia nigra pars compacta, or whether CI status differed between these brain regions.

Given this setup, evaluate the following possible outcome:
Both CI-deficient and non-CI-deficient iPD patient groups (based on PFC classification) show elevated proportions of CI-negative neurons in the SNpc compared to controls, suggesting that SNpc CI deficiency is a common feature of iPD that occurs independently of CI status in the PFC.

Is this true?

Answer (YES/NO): NO